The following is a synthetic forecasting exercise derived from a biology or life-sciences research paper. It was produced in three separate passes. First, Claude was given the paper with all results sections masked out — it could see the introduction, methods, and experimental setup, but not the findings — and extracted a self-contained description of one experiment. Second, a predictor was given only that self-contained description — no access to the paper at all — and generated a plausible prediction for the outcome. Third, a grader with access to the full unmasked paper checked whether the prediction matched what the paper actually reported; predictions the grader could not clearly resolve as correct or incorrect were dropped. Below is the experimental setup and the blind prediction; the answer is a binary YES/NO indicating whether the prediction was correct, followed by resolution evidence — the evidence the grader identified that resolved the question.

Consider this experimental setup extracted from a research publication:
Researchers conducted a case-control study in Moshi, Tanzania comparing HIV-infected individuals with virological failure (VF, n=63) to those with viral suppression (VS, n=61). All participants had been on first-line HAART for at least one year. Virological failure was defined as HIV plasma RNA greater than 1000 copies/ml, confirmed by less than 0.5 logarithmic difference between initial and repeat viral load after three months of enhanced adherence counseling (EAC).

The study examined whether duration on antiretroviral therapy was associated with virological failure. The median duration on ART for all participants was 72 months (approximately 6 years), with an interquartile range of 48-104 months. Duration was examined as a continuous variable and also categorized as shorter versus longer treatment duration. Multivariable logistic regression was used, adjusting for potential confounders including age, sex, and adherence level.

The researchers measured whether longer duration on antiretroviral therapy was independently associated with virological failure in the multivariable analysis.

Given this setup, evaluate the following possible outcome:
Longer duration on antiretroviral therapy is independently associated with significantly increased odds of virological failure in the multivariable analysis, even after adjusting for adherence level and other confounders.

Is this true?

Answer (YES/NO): NO